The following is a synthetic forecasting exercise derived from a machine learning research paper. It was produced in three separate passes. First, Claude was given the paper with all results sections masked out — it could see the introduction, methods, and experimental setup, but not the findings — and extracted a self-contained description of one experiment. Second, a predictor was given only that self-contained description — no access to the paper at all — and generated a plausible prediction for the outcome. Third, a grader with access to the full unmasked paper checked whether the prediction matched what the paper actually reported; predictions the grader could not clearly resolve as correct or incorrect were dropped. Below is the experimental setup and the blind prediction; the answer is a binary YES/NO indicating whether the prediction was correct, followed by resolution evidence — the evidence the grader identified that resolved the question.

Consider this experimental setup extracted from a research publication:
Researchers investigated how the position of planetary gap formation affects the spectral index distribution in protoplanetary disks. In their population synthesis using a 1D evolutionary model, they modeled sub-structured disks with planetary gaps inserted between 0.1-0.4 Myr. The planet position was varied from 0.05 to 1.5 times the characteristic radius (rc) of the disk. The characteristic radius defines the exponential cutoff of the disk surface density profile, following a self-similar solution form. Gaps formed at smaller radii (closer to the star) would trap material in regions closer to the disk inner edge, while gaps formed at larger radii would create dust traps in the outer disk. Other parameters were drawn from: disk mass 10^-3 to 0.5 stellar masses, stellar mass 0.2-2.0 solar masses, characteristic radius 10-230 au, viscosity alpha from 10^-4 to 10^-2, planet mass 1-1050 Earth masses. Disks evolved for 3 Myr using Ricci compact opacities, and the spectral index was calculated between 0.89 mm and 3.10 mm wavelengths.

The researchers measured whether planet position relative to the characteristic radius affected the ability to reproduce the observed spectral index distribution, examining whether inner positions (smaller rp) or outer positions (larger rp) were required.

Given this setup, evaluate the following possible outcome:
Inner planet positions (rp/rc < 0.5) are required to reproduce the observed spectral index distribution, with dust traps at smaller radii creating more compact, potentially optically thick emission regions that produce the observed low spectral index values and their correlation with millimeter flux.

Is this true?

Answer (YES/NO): NO